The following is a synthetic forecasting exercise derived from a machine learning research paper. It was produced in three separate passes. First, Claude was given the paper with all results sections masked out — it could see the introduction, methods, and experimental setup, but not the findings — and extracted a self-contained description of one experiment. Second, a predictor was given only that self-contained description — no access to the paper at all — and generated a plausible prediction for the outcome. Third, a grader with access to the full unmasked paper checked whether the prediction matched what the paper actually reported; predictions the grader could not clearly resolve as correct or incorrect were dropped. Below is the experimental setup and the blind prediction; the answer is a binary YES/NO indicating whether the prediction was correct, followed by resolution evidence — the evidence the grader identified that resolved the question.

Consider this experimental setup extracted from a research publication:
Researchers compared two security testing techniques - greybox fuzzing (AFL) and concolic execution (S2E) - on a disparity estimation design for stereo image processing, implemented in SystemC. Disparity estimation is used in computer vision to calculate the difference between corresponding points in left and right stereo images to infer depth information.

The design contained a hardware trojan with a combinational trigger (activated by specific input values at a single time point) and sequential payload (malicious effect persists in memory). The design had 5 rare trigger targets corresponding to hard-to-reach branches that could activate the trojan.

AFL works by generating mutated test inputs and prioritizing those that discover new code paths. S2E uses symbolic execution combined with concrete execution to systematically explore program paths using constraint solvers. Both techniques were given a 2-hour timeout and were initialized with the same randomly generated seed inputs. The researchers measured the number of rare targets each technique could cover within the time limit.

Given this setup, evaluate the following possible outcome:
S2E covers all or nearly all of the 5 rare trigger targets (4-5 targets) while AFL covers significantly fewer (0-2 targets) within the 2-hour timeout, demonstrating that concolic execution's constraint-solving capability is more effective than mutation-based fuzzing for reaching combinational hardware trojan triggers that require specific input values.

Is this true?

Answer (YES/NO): NO